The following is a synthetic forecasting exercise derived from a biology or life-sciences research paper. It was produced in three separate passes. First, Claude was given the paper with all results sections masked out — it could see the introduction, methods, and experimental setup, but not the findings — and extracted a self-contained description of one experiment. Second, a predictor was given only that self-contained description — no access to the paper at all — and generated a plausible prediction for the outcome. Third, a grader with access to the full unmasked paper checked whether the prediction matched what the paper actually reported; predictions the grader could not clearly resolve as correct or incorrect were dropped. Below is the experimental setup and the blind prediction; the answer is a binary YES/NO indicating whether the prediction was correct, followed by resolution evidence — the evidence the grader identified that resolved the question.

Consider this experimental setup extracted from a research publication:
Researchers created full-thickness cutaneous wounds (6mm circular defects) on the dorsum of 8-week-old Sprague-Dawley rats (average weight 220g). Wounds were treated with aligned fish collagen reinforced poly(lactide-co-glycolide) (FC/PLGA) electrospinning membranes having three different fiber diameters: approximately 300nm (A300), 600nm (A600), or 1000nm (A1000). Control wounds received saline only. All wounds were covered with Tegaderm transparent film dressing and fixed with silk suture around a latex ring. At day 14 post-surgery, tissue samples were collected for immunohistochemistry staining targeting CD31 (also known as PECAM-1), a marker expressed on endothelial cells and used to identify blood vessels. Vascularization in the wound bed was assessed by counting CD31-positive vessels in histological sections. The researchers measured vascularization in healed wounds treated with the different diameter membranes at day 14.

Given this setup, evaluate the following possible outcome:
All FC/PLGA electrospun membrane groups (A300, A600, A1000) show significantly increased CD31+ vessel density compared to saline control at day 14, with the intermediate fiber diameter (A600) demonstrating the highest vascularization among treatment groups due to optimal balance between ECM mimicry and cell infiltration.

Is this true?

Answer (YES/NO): NO